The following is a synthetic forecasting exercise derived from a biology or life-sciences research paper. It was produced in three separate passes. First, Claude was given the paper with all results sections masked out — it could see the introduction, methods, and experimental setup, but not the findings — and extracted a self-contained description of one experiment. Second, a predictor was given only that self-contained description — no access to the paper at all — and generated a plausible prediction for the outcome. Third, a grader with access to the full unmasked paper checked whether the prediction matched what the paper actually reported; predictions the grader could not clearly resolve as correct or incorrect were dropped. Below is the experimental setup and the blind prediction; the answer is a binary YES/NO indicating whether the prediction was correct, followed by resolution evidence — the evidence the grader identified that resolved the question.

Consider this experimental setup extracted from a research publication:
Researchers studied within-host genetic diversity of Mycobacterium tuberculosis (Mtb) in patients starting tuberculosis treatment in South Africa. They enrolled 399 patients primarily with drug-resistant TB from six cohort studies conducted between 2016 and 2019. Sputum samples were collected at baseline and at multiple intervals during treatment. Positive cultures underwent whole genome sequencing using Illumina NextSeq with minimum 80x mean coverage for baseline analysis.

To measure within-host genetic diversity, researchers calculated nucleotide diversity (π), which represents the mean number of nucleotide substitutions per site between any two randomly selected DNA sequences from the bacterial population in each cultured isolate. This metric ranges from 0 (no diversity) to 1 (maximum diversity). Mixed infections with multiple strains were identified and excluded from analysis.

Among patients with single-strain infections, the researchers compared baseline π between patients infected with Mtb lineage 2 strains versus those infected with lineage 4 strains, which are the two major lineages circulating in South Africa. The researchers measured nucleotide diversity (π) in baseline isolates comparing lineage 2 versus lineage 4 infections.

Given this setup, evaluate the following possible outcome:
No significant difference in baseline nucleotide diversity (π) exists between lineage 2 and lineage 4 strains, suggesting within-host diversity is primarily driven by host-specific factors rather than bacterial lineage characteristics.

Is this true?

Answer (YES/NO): NO